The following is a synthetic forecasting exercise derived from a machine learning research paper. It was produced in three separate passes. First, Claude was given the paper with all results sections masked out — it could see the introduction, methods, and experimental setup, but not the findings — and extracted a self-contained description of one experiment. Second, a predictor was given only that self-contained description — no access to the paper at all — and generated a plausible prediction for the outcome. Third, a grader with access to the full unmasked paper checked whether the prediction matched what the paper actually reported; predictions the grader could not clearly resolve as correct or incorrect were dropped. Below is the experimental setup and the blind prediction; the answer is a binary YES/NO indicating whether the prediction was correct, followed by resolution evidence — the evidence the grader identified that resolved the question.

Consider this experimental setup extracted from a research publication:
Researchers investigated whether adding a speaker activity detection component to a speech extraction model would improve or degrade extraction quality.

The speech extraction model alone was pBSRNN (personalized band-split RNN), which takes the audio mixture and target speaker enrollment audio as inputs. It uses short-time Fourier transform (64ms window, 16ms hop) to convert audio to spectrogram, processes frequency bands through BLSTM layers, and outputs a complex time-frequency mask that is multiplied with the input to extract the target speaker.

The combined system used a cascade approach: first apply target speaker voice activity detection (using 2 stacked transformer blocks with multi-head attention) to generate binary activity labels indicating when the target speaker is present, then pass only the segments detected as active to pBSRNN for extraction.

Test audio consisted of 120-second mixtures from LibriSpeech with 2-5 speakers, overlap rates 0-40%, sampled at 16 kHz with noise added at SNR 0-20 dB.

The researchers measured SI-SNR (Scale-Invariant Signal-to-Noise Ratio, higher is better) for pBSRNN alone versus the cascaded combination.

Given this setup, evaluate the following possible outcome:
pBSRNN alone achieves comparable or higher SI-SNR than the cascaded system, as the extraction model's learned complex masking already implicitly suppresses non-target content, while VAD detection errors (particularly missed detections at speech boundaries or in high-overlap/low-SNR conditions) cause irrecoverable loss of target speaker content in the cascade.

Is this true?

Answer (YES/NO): YES